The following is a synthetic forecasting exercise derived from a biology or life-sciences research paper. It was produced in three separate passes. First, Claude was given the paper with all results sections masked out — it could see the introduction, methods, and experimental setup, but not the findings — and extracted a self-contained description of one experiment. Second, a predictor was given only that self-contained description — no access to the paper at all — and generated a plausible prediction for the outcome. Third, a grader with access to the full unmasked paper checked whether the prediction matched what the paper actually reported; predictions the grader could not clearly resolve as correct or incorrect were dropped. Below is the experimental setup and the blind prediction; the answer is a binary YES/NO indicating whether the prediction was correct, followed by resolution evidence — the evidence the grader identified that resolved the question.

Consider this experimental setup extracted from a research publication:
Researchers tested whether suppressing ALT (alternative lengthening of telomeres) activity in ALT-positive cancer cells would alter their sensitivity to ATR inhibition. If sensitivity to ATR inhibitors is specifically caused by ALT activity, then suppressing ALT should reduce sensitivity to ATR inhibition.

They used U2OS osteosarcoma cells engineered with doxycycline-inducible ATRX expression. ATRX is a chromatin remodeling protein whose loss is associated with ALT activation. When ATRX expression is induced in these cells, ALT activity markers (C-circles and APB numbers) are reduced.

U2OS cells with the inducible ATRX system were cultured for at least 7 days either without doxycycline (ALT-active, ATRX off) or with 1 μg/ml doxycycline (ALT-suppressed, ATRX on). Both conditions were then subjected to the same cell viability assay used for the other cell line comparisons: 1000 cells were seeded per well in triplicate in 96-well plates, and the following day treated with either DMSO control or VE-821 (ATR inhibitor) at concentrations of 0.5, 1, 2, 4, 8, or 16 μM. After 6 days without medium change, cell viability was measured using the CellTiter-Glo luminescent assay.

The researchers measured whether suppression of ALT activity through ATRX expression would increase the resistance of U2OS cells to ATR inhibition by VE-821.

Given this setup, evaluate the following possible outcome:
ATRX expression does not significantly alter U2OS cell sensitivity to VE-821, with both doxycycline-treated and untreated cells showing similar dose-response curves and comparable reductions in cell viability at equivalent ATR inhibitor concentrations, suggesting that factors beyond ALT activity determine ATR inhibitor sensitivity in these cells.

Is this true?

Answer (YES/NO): YES